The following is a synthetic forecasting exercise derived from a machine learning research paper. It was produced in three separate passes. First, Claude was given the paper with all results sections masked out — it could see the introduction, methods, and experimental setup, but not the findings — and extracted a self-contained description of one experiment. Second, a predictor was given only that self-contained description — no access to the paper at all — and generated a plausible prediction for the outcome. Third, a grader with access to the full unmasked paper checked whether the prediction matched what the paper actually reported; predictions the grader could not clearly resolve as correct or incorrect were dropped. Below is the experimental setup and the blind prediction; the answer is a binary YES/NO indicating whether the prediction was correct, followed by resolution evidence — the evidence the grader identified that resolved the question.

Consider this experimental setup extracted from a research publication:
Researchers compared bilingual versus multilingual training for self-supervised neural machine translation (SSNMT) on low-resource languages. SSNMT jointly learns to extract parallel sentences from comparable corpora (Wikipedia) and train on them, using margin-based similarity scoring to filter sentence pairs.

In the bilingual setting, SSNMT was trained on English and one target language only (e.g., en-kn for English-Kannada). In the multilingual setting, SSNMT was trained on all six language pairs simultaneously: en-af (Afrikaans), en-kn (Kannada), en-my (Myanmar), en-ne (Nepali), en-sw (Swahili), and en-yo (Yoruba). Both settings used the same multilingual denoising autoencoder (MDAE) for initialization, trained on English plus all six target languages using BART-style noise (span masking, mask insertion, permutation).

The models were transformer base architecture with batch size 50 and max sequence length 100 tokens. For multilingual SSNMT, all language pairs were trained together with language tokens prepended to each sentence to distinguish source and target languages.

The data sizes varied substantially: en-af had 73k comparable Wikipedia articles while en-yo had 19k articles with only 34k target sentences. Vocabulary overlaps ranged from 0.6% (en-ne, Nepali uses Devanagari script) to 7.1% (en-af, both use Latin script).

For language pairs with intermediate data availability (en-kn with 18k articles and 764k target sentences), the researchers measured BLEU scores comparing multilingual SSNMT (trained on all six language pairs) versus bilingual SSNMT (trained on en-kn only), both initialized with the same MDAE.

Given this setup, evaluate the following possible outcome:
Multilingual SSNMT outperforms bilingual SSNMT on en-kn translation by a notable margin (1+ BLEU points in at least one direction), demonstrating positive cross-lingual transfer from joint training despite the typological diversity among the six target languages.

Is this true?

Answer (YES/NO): YES